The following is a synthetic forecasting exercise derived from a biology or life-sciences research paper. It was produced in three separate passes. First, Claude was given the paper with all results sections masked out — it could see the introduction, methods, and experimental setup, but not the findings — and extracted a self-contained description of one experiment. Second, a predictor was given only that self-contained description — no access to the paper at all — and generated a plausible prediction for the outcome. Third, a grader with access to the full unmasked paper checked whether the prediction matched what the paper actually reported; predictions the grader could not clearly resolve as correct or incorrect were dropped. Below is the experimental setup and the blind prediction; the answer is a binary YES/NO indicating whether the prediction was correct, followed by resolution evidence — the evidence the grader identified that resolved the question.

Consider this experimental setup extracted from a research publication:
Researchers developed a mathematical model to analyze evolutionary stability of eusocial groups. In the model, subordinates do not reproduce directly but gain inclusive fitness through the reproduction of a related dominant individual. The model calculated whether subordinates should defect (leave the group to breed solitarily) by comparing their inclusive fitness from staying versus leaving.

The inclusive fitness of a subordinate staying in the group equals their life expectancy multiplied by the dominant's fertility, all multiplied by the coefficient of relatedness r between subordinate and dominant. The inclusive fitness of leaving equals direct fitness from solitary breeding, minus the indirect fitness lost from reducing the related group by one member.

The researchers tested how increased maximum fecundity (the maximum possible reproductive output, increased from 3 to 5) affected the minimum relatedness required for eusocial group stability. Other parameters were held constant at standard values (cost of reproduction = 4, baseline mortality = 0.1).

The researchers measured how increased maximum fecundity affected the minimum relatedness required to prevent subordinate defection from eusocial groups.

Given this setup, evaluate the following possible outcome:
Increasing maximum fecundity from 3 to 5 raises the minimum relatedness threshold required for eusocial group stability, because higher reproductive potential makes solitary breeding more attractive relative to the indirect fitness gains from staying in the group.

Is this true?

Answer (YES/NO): NO